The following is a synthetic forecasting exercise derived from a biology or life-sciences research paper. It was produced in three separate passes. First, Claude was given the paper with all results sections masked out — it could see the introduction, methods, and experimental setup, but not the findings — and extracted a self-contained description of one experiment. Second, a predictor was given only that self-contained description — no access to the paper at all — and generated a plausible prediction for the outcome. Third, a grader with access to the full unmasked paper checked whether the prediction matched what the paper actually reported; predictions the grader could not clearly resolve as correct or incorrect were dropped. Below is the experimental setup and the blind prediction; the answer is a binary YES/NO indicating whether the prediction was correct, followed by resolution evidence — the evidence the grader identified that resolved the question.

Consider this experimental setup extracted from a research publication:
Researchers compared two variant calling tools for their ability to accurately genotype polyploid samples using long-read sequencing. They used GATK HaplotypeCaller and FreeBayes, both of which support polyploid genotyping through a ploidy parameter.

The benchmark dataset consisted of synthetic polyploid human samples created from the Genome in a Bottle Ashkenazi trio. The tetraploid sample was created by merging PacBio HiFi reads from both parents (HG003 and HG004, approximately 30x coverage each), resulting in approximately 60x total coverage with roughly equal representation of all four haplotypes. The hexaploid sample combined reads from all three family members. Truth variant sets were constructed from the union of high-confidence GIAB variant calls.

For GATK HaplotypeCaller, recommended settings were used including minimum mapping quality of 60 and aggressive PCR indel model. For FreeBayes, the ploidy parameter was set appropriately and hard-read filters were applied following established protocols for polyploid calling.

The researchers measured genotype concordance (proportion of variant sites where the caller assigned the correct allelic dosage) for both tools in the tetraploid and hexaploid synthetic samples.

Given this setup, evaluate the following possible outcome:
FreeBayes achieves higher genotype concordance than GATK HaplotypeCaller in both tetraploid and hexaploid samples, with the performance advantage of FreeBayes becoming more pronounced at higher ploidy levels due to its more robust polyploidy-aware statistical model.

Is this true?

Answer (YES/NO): NO